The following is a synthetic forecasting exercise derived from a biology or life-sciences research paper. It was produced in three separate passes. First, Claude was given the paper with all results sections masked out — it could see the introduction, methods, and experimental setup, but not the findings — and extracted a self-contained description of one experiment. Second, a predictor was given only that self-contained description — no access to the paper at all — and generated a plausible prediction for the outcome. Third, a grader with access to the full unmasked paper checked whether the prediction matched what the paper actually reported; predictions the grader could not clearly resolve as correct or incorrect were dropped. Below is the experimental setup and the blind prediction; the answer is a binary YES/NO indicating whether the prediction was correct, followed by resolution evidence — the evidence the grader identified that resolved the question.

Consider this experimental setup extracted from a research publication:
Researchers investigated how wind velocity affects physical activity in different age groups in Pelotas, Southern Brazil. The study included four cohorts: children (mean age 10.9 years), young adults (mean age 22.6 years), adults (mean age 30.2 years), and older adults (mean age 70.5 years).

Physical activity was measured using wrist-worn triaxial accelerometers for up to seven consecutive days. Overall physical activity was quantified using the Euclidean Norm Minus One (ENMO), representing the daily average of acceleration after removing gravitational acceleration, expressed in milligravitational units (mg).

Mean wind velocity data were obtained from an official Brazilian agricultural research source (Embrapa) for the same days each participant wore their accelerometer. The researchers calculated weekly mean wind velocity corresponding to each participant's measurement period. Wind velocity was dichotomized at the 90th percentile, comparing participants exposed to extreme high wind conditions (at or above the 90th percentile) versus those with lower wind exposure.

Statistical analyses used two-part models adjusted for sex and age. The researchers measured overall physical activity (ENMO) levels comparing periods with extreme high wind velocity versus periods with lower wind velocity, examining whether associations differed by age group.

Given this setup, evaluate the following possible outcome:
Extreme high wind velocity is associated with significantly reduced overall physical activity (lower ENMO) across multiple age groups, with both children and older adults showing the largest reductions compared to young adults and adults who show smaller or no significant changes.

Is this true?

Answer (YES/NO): NO